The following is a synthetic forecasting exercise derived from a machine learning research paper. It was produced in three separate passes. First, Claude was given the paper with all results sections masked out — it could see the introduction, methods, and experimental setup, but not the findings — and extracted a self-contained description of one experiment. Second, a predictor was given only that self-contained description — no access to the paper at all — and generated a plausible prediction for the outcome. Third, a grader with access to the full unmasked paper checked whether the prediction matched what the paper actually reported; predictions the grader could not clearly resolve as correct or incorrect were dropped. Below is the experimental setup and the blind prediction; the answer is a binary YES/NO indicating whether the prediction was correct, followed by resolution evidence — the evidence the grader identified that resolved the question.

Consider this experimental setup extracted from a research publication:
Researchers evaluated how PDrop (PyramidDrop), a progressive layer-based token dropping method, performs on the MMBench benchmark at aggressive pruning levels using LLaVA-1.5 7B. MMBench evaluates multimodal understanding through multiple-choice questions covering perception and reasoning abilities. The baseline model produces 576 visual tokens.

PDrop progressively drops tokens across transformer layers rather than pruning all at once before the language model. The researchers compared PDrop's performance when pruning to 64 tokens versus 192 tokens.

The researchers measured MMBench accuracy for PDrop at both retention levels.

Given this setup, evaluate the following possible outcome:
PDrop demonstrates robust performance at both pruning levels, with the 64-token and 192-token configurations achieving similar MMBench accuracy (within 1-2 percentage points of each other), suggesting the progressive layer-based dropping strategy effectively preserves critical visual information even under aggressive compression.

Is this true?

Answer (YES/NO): NO